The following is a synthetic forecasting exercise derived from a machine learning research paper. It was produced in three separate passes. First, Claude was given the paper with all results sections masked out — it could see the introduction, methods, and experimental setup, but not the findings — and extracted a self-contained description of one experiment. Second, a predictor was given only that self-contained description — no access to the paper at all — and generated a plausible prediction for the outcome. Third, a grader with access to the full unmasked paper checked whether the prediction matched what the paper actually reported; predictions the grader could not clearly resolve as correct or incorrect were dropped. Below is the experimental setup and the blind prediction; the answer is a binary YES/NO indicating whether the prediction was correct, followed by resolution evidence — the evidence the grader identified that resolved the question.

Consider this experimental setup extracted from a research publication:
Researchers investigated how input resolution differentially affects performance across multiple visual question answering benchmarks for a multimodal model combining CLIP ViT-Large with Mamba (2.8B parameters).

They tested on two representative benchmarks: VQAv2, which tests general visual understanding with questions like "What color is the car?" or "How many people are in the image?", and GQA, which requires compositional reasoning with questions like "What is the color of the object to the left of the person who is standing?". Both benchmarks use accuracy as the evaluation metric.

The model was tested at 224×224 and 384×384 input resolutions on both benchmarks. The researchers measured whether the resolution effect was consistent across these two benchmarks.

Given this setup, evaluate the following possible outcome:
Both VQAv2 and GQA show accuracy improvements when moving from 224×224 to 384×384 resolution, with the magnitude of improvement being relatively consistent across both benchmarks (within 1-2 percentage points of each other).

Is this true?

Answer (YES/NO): NO